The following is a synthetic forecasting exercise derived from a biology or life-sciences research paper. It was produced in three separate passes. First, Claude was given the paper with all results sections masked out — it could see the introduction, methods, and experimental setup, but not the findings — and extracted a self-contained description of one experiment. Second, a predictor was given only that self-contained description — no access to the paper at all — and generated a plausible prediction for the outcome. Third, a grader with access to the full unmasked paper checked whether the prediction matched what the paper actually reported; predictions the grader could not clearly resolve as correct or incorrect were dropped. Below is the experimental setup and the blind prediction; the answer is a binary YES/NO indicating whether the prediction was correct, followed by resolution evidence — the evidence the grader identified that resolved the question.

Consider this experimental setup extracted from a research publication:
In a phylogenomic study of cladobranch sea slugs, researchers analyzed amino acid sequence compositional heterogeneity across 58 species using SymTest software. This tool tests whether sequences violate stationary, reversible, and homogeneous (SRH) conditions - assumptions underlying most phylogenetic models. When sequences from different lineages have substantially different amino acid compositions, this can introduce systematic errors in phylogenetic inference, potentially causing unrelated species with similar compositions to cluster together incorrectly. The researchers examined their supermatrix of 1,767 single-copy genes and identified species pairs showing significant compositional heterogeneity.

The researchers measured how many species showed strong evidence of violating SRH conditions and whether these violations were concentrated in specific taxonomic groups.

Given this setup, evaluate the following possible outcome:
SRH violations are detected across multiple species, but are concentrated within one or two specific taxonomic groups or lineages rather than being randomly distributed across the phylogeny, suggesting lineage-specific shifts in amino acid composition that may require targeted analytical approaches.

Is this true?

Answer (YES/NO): NO